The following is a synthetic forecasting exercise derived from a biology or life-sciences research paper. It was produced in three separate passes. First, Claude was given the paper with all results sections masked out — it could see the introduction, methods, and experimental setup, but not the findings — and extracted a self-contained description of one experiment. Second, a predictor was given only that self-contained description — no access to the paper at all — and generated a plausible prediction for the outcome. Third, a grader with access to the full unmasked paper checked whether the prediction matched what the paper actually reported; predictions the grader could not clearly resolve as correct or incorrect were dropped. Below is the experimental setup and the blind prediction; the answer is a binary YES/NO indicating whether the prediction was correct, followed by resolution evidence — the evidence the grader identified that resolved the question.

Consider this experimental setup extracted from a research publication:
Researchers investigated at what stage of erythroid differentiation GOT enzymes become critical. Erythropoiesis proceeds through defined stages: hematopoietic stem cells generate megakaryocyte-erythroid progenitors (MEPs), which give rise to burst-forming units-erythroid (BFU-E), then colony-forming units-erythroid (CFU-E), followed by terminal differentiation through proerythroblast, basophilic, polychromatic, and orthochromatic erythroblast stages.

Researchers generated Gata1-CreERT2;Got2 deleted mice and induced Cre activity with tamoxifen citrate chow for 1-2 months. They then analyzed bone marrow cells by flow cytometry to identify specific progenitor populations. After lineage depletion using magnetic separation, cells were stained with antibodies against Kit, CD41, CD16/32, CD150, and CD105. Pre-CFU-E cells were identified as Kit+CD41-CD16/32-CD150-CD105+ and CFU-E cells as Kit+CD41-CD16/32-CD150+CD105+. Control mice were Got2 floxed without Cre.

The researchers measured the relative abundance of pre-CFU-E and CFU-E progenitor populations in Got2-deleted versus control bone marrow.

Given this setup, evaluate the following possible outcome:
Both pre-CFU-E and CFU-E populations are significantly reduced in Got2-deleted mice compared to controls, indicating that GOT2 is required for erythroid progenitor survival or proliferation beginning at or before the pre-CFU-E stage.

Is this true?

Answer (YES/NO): NO